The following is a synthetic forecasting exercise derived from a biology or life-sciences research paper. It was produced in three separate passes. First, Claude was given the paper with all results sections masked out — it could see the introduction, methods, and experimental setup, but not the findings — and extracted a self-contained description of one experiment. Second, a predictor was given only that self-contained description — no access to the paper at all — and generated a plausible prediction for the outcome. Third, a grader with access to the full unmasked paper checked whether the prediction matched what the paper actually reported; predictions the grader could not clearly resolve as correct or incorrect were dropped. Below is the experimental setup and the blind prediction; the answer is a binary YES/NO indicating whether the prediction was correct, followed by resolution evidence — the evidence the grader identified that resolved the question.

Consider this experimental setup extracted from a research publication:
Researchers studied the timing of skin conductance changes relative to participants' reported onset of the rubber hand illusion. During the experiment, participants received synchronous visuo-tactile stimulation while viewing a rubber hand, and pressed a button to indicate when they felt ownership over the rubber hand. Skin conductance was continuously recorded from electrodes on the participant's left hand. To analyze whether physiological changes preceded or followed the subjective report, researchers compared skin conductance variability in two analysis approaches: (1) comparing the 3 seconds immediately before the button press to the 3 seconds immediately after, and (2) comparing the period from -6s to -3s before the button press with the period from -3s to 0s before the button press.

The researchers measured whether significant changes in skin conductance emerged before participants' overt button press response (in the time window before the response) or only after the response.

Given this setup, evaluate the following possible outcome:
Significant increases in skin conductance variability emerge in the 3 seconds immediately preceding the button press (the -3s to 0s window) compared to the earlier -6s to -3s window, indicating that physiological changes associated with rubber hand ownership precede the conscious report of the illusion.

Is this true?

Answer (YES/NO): YES